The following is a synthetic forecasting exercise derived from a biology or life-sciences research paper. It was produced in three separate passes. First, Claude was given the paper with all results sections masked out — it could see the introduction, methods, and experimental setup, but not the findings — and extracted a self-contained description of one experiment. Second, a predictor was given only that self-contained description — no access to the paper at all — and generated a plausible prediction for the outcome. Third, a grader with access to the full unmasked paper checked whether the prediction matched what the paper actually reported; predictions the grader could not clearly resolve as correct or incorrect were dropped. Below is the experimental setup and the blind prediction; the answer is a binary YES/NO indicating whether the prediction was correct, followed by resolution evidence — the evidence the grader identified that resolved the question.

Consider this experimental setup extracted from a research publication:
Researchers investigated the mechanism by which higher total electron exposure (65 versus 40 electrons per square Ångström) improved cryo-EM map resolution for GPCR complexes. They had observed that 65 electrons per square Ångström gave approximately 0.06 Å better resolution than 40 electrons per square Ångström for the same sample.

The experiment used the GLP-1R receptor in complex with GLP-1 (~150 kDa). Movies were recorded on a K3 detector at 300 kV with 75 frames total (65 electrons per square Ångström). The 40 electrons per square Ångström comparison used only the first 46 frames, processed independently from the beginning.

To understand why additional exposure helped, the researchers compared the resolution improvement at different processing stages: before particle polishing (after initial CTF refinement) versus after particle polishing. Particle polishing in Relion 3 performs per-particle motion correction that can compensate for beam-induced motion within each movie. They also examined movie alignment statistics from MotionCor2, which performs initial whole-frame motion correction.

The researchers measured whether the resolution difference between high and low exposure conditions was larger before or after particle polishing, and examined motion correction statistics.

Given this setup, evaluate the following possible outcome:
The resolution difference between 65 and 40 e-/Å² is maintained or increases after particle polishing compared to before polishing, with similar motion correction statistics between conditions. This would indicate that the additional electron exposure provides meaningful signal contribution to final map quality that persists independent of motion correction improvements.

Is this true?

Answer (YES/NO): NO